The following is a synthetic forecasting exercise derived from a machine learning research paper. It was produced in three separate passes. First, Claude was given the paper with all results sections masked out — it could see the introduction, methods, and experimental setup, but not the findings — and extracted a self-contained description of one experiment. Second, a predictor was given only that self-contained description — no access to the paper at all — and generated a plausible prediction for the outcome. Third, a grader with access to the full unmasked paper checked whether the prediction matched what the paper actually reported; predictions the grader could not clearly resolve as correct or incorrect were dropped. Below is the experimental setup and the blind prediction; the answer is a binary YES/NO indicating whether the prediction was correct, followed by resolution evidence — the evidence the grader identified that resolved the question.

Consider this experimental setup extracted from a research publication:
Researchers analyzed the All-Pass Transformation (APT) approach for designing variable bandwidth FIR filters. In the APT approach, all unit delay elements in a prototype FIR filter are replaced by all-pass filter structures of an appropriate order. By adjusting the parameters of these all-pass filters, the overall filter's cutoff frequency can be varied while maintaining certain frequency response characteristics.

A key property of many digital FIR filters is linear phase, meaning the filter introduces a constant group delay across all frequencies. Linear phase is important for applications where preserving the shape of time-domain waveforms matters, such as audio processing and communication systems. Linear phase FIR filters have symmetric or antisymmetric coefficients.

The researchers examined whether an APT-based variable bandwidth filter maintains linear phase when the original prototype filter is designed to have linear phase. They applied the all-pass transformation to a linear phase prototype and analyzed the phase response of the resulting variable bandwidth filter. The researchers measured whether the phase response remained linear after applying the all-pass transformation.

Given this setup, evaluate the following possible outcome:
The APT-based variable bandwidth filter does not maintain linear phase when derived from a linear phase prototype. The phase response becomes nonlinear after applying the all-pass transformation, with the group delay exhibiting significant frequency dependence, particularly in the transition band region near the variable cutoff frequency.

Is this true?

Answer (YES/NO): YES